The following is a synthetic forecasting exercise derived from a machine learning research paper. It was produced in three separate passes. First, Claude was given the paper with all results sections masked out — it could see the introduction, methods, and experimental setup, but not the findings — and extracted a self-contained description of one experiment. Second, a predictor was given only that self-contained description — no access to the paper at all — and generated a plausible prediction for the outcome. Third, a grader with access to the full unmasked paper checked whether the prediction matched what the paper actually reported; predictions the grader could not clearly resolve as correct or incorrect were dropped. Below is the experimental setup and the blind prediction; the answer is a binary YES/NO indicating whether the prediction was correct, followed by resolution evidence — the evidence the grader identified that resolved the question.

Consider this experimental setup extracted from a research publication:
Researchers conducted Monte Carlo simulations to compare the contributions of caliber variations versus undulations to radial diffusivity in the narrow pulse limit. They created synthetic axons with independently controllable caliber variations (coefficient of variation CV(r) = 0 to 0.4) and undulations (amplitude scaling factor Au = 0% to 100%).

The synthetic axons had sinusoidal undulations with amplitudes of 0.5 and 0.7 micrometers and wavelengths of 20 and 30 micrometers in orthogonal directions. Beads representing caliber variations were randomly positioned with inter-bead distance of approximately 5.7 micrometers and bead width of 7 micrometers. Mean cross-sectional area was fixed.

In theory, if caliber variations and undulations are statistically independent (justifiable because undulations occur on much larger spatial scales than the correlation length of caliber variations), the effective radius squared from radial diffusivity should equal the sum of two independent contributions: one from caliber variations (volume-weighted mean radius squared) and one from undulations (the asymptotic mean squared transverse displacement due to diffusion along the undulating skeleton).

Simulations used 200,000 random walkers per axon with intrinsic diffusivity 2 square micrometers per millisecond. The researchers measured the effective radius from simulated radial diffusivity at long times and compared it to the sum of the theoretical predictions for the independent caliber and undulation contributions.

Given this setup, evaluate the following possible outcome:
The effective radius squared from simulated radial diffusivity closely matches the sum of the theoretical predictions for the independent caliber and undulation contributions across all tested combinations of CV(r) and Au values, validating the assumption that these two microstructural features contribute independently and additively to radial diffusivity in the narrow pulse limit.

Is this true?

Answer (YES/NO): YES